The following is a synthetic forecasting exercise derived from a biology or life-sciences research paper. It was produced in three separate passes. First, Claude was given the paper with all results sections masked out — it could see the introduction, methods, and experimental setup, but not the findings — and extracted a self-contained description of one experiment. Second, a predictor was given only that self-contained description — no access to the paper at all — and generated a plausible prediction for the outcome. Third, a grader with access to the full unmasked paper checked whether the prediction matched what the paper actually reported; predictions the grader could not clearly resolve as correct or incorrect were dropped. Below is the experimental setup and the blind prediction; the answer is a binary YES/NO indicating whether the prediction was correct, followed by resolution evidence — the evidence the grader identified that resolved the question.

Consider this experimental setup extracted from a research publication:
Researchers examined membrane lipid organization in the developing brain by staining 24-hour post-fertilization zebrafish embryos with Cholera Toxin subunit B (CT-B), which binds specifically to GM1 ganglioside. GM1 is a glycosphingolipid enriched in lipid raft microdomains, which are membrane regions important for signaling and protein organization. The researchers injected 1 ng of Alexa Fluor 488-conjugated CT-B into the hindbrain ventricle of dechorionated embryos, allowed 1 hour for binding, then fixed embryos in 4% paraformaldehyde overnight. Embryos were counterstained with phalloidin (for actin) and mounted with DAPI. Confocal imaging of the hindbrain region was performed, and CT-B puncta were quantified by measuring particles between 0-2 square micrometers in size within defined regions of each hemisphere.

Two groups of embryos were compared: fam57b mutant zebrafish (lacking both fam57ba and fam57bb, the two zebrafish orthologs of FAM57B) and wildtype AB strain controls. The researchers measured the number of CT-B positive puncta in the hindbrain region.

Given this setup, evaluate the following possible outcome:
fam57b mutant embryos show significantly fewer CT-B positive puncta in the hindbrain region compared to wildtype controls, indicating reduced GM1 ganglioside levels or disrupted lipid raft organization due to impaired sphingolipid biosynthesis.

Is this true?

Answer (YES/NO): NO